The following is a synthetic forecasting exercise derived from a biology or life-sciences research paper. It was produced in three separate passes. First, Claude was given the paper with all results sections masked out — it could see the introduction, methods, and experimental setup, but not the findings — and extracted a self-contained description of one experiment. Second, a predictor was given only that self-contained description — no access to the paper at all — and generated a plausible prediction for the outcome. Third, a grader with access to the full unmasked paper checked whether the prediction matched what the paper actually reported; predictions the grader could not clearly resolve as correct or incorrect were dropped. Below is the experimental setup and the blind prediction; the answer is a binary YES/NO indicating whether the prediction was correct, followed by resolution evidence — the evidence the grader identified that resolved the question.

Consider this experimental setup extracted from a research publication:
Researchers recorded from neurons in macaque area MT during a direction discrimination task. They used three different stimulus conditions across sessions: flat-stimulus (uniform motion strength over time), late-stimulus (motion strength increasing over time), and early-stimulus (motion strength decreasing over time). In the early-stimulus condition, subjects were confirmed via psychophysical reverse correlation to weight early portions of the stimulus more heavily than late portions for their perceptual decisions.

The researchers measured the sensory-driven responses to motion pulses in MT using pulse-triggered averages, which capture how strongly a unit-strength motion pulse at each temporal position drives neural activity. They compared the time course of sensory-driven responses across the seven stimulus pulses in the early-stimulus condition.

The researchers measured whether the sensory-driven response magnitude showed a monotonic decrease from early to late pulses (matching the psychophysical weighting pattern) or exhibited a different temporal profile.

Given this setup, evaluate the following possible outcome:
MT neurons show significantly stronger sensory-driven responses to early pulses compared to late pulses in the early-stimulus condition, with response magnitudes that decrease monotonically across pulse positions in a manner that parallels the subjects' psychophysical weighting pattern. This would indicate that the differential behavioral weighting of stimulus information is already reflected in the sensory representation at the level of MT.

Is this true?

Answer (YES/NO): NO